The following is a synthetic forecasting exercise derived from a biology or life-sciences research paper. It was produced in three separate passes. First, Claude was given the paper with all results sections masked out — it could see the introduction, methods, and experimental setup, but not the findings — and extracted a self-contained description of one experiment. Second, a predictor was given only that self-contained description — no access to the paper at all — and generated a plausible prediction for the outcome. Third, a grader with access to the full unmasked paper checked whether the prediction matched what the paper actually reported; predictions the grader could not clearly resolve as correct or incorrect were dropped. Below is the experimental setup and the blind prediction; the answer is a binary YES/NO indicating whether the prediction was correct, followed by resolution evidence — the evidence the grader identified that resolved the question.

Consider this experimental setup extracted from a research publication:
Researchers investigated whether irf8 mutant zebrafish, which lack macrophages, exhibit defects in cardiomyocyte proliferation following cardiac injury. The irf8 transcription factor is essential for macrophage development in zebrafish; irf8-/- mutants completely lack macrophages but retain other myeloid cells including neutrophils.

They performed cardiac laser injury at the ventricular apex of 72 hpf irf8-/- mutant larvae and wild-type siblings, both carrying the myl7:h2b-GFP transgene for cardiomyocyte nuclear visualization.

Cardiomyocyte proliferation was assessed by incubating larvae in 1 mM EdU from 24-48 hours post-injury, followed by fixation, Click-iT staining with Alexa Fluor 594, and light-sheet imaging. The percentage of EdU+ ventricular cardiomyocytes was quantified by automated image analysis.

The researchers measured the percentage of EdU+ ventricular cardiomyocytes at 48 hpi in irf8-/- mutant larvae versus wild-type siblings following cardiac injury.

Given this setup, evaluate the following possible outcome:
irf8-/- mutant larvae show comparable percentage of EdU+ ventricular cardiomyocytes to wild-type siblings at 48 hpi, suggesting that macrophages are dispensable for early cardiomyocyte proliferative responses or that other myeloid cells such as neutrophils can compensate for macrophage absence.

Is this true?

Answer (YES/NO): YES